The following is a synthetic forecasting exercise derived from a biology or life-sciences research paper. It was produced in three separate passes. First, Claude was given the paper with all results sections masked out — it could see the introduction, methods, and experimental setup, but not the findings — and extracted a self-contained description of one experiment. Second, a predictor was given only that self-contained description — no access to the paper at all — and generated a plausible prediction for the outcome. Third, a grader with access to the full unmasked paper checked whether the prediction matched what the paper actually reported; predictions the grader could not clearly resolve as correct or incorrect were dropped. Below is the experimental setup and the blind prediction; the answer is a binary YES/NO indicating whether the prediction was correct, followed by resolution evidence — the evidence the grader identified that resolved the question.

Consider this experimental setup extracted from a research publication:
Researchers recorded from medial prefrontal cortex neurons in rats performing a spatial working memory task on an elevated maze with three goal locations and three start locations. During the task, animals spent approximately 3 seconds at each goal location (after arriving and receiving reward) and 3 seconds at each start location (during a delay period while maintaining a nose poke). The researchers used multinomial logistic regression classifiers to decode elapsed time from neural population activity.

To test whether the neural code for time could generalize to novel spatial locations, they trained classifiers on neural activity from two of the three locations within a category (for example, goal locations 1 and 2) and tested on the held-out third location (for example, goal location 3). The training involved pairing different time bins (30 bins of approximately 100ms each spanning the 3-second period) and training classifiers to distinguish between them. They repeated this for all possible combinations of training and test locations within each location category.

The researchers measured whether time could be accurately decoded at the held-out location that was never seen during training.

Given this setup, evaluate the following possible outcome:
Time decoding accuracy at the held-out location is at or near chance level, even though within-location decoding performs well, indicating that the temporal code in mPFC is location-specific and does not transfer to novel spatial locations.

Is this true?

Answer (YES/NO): NO